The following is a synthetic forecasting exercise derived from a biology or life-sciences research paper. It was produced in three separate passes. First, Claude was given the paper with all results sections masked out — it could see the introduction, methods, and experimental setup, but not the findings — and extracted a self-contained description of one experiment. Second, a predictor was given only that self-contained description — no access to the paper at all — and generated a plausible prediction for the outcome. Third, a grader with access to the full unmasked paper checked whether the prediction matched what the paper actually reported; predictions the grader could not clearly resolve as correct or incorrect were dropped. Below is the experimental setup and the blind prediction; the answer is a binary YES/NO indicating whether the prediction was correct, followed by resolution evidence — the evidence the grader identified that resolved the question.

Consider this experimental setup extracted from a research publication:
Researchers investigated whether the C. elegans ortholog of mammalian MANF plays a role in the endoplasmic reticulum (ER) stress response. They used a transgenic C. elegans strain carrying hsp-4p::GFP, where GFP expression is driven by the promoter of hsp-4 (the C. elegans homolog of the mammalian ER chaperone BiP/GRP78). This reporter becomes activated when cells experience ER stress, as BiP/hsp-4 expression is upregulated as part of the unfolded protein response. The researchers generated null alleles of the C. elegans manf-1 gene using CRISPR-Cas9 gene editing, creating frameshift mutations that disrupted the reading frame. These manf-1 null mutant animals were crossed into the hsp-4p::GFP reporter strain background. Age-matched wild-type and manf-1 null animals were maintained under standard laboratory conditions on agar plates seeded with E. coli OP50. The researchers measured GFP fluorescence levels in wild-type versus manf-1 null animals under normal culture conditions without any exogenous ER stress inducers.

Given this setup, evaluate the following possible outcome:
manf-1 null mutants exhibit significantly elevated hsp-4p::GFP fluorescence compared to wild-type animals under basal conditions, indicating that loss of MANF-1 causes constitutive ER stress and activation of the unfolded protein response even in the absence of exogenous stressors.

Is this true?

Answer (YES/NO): YES